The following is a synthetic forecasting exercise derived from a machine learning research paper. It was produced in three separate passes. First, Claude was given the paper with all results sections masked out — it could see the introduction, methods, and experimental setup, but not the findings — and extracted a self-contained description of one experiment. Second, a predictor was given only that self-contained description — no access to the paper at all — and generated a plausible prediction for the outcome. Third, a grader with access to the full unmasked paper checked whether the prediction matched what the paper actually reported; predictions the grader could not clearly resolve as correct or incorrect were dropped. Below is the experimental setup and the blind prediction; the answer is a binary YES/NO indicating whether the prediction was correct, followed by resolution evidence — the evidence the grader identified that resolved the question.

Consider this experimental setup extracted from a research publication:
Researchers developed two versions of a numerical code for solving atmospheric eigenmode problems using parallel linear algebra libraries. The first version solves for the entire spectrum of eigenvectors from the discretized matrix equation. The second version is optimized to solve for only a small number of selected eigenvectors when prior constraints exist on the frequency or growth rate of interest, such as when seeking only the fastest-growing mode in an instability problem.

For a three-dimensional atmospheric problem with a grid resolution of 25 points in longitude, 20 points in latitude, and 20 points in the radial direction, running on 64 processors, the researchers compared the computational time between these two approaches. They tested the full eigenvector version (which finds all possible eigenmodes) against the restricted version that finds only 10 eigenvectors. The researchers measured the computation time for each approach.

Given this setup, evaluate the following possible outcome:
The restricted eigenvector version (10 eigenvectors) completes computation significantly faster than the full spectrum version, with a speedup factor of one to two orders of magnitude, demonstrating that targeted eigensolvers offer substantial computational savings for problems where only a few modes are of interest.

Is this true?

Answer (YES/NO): YES